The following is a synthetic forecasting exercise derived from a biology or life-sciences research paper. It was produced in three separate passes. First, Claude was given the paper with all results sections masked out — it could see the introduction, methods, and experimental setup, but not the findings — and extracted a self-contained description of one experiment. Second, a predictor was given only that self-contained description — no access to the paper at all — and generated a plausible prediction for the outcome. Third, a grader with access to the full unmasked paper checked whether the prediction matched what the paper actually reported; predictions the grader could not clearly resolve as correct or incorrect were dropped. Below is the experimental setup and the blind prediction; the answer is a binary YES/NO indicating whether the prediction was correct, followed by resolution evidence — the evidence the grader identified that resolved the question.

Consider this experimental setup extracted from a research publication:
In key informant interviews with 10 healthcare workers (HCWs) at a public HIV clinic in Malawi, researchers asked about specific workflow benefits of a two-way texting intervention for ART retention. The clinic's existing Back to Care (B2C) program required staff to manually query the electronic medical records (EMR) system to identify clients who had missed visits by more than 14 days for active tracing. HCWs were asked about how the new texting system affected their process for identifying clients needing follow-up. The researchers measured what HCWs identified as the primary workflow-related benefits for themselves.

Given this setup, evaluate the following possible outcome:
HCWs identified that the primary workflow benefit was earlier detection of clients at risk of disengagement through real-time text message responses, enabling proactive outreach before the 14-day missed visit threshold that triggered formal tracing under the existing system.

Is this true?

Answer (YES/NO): YES